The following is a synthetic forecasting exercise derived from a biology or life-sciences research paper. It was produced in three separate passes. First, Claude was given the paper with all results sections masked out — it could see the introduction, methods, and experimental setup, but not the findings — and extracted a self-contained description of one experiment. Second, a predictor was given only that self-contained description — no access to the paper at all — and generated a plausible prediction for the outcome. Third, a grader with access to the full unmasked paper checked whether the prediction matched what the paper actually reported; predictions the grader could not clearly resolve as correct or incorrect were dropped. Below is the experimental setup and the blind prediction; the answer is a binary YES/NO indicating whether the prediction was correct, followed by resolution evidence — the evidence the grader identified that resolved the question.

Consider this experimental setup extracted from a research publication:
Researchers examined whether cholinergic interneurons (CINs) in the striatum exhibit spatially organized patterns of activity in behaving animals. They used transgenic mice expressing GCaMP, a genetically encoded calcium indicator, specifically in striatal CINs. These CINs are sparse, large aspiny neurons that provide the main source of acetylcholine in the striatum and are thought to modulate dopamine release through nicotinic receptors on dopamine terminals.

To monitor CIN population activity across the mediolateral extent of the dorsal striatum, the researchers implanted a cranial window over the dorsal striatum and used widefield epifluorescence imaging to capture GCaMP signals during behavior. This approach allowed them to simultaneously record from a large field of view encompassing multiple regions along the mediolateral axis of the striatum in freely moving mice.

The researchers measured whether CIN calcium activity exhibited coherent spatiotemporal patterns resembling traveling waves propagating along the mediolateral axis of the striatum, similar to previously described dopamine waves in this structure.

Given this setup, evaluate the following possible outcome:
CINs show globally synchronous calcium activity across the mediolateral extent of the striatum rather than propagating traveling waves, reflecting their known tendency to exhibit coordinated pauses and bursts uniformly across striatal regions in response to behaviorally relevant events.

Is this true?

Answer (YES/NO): NO